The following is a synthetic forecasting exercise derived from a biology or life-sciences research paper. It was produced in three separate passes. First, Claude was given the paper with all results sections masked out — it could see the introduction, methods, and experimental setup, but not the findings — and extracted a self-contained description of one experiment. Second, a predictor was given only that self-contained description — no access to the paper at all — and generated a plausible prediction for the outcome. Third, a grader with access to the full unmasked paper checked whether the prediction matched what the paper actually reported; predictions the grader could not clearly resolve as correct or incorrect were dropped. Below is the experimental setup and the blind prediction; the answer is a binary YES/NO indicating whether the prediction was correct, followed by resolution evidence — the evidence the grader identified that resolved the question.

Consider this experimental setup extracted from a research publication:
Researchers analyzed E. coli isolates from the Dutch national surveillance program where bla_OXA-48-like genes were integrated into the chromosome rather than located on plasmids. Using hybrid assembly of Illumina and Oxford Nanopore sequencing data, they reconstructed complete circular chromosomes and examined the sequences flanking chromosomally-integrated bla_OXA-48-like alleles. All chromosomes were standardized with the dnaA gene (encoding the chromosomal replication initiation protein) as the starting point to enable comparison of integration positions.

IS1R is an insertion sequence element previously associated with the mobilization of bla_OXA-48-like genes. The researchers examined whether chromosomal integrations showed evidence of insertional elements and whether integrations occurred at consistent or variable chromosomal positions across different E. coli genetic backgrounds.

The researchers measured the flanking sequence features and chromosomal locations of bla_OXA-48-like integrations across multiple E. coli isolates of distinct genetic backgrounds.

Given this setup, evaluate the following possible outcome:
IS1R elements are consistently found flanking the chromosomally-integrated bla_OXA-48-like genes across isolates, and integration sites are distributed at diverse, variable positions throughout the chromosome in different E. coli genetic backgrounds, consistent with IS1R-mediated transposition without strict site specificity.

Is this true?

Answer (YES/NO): YES